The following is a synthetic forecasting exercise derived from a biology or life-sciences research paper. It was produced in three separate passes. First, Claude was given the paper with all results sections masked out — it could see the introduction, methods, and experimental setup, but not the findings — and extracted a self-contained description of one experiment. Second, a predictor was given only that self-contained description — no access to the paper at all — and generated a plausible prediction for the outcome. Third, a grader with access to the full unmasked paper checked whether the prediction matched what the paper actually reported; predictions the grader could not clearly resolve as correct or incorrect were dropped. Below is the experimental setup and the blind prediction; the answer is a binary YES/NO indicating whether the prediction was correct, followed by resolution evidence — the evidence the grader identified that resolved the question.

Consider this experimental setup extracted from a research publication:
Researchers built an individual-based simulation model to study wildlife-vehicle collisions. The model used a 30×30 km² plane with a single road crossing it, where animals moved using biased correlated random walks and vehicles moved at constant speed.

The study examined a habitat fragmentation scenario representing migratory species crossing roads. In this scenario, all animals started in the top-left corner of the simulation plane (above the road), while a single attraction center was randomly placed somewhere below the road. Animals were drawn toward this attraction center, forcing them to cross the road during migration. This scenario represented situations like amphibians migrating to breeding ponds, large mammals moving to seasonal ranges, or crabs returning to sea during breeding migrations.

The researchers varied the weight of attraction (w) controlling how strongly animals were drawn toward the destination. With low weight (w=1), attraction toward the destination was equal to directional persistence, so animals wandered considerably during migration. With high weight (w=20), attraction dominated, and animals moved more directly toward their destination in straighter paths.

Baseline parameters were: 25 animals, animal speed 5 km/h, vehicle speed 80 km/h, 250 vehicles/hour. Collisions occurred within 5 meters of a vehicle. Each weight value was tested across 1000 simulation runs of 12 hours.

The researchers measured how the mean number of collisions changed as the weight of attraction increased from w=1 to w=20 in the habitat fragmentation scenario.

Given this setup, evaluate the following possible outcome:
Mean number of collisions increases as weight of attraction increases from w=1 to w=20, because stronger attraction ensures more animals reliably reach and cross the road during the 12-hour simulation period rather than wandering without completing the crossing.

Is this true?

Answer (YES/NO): NO